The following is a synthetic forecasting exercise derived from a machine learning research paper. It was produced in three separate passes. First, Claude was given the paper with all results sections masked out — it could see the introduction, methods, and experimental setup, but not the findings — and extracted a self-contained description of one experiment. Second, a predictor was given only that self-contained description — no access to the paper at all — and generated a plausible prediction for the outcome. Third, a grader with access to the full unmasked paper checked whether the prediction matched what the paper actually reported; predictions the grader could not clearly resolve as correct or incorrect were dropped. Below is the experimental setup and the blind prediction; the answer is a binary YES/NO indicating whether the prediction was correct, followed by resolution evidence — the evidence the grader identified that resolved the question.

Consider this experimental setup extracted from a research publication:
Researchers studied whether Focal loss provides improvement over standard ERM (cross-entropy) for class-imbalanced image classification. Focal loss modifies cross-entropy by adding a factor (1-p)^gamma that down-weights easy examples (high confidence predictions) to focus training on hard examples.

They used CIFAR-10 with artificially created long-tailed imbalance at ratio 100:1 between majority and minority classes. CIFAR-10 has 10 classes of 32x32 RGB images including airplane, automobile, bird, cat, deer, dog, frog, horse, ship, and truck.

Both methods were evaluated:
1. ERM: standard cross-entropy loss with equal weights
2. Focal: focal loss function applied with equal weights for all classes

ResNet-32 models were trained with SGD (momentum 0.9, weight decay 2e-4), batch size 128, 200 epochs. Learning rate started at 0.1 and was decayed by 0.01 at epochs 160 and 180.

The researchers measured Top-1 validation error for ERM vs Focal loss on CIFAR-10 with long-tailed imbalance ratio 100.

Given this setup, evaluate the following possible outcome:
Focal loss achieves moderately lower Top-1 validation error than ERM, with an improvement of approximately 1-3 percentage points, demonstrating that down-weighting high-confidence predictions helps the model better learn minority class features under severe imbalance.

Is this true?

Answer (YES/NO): NO